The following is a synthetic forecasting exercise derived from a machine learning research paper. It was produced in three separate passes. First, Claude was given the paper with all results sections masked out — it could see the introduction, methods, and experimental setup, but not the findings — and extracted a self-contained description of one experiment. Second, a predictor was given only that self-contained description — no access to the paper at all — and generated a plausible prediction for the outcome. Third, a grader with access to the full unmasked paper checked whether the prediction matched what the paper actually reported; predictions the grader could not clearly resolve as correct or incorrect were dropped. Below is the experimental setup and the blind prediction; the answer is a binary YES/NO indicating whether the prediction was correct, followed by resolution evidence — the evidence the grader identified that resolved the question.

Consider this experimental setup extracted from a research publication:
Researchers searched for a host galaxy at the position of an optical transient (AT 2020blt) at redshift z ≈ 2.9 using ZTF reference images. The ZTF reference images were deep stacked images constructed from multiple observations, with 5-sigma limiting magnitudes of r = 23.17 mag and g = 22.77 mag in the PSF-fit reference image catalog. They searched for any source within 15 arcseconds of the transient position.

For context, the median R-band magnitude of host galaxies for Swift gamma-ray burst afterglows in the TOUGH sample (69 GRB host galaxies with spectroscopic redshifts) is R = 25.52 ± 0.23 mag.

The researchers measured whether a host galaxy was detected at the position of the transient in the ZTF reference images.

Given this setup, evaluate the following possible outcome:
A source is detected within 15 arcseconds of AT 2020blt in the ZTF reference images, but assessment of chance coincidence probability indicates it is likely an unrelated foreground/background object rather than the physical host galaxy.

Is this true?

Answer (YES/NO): NO